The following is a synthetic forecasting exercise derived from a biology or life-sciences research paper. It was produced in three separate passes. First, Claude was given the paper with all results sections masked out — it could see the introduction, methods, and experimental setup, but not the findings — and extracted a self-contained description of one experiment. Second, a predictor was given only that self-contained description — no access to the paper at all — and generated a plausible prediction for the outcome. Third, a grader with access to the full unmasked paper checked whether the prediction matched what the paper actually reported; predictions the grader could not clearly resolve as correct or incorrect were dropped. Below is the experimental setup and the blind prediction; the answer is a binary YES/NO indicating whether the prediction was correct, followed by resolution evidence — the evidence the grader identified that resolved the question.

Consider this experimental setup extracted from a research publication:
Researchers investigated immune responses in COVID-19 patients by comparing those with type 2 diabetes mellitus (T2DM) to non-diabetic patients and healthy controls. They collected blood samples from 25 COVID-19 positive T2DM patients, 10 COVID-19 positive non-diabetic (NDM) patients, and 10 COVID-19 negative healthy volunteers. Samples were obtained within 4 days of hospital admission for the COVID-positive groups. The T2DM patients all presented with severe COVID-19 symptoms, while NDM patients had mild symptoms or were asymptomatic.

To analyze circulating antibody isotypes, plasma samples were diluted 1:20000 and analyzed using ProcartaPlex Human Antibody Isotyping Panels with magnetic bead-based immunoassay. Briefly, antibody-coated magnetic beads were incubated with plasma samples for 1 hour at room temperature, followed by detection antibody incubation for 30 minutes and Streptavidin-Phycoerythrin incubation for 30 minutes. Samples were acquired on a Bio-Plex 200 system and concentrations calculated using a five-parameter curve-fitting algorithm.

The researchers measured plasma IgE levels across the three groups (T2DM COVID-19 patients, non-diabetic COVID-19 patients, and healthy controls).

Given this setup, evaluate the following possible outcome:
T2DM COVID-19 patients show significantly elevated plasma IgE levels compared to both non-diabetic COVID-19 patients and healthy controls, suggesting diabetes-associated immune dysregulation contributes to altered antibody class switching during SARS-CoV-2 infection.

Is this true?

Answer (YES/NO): NO